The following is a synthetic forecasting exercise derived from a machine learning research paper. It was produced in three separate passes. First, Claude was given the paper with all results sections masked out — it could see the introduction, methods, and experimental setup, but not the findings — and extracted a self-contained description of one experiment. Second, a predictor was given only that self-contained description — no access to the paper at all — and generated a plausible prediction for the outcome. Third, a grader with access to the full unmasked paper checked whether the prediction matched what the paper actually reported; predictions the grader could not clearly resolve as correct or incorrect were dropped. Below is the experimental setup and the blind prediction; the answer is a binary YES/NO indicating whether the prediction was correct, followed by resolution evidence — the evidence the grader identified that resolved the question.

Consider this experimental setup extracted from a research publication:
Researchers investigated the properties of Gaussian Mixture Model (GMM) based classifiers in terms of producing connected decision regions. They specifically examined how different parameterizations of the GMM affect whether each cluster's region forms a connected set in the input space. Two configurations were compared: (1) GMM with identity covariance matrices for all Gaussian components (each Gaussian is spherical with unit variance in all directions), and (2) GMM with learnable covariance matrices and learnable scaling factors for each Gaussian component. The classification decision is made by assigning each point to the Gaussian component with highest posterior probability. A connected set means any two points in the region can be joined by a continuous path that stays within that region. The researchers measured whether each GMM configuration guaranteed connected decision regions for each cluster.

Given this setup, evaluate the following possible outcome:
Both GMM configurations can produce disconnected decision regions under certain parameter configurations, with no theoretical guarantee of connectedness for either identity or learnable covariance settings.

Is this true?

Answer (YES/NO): NO